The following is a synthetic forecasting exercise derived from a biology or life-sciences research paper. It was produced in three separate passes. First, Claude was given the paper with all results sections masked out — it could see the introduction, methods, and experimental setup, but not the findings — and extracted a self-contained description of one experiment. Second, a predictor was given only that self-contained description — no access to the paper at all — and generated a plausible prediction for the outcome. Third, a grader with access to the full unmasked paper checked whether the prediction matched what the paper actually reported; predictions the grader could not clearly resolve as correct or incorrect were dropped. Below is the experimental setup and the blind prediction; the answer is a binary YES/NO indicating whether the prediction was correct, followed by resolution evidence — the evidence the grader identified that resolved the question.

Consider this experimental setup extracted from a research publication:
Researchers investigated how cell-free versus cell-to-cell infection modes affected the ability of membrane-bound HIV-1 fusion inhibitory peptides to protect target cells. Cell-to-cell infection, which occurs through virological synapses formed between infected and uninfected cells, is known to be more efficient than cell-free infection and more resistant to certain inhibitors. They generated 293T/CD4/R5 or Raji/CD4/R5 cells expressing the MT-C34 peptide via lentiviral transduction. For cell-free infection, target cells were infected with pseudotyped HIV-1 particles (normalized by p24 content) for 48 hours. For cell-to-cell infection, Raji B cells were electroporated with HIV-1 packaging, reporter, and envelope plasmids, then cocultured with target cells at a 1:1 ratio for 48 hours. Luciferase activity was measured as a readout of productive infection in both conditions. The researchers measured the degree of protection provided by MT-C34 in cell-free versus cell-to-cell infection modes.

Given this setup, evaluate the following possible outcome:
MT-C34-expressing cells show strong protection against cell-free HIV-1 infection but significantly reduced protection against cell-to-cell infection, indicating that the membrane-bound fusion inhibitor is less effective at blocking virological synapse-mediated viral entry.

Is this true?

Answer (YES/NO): NO